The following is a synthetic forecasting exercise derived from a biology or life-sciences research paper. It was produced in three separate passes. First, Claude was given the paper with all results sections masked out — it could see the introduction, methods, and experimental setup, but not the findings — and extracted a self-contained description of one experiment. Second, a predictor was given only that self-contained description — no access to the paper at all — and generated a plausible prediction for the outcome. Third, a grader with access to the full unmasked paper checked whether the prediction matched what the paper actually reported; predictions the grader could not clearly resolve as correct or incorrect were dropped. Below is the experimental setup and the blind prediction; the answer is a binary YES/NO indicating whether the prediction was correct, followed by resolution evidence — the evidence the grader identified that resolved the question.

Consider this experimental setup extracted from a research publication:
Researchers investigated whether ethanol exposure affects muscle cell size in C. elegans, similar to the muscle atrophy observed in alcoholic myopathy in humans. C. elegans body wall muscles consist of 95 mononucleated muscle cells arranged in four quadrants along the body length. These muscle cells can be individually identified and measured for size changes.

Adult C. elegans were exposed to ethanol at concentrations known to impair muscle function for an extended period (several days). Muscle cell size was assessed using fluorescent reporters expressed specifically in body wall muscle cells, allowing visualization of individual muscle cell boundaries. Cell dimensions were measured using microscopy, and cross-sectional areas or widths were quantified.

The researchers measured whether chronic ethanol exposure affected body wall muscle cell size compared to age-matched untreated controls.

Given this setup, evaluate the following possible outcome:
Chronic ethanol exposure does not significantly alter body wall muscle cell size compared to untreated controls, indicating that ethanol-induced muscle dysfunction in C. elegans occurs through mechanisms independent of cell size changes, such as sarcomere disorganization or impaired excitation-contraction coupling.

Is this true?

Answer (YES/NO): NO